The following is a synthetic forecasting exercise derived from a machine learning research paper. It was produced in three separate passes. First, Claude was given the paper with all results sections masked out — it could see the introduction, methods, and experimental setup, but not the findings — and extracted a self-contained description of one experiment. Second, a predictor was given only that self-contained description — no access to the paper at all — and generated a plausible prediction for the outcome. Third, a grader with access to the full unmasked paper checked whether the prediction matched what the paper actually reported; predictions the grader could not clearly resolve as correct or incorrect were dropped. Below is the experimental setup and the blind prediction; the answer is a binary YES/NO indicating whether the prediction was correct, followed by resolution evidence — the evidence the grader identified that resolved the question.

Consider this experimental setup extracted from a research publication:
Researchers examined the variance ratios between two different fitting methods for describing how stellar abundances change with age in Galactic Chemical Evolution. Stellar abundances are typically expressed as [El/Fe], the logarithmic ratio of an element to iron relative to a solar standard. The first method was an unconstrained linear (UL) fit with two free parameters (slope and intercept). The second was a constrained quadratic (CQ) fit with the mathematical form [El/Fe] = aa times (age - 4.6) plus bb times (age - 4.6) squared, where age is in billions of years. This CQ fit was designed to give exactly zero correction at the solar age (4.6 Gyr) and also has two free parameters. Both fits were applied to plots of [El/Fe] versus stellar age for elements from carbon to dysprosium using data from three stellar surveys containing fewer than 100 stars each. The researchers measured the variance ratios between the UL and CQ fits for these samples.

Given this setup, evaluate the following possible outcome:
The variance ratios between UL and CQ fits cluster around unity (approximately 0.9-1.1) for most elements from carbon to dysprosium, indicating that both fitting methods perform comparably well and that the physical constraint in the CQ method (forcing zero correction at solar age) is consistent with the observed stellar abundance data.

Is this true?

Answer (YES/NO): YES